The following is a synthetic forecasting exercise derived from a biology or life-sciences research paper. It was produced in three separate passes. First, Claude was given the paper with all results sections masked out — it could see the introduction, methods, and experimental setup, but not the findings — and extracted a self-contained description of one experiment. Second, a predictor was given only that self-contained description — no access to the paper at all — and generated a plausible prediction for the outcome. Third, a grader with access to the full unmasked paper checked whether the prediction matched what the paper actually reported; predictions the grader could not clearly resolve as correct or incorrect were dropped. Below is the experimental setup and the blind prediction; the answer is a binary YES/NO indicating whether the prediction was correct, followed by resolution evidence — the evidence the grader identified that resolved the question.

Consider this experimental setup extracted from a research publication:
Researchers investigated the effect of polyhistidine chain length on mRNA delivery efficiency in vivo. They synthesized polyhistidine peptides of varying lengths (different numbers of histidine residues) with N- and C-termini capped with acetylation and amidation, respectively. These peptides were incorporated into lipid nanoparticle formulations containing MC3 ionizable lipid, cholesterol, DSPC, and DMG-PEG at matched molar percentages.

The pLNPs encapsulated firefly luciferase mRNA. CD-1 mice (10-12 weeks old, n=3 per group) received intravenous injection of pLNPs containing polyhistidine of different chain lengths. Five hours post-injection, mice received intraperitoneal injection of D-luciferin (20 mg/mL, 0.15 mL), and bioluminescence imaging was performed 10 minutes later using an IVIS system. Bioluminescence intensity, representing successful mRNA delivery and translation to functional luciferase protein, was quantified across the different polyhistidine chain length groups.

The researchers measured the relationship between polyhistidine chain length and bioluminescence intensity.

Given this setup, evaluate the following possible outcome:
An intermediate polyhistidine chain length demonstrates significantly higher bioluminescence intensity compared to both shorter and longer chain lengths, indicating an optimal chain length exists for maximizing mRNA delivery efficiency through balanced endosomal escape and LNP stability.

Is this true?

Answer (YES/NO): YES